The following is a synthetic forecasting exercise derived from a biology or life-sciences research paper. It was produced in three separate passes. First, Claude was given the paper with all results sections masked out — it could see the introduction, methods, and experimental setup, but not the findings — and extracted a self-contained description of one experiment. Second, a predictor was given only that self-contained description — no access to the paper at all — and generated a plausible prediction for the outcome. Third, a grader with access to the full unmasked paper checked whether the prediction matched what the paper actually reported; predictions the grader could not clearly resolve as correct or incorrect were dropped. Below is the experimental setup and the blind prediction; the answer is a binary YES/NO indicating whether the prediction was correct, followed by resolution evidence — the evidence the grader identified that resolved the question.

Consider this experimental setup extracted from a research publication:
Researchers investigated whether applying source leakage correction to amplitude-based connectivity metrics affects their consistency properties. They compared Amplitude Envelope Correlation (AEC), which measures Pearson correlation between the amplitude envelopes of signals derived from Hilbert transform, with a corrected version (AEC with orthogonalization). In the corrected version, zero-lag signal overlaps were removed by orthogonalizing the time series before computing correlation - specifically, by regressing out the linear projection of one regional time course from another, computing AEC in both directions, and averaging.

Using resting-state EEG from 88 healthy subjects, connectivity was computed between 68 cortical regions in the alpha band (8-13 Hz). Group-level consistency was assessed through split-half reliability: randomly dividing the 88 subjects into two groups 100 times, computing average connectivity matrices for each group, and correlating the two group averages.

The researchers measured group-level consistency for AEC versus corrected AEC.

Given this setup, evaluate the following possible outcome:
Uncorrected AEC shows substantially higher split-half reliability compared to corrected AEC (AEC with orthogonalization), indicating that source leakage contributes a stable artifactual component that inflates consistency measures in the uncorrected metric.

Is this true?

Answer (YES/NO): NO